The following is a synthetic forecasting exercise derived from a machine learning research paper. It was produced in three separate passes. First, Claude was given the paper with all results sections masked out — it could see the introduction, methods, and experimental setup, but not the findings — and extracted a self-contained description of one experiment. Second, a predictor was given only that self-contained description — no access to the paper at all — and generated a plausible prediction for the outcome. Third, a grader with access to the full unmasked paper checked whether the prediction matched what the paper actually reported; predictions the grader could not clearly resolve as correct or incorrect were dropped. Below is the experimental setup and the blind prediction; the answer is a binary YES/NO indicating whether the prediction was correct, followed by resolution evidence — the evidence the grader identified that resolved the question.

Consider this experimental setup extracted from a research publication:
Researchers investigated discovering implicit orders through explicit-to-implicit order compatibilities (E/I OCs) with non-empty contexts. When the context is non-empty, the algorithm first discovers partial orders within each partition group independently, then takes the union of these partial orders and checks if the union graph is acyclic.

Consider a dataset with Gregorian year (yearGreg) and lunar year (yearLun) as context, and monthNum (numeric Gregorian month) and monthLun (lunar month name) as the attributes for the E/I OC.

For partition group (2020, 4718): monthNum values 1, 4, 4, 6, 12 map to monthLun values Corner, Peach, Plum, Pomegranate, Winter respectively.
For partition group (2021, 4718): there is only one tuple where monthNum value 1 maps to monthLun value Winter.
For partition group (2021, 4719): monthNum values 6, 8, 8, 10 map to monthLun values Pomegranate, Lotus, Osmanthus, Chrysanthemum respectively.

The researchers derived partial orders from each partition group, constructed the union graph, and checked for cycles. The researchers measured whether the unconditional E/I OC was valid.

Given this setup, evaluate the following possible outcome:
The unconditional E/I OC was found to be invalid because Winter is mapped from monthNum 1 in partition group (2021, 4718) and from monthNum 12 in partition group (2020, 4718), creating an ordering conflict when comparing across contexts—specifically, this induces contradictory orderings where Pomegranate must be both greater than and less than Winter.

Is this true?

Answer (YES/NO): NO